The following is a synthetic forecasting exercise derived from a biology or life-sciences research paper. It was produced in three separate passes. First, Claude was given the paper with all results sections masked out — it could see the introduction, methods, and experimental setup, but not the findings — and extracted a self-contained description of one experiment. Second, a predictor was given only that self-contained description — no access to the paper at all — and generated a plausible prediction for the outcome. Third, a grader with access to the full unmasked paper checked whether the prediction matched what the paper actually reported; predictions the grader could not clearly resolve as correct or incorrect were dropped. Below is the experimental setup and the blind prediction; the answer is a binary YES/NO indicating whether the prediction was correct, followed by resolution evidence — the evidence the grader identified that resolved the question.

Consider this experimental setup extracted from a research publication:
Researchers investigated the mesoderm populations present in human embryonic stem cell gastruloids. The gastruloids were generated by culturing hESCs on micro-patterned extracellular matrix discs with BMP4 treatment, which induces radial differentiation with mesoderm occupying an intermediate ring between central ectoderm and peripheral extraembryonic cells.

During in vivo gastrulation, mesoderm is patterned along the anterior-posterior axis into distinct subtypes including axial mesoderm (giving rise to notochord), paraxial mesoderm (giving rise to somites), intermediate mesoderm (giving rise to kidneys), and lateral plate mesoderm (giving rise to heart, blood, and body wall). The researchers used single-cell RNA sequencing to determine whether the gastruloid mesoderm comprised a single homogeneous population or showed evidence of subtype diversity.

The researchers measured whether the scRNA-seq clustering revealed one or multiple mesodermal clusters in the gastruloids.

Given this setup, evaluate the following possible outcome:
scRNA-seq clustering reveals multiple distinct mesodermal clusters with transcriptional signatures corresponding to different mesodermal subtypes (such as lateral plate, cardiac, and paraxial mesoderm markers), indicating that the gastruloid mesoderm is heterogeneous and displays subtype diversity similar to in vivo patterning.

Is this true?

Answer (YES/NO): NO